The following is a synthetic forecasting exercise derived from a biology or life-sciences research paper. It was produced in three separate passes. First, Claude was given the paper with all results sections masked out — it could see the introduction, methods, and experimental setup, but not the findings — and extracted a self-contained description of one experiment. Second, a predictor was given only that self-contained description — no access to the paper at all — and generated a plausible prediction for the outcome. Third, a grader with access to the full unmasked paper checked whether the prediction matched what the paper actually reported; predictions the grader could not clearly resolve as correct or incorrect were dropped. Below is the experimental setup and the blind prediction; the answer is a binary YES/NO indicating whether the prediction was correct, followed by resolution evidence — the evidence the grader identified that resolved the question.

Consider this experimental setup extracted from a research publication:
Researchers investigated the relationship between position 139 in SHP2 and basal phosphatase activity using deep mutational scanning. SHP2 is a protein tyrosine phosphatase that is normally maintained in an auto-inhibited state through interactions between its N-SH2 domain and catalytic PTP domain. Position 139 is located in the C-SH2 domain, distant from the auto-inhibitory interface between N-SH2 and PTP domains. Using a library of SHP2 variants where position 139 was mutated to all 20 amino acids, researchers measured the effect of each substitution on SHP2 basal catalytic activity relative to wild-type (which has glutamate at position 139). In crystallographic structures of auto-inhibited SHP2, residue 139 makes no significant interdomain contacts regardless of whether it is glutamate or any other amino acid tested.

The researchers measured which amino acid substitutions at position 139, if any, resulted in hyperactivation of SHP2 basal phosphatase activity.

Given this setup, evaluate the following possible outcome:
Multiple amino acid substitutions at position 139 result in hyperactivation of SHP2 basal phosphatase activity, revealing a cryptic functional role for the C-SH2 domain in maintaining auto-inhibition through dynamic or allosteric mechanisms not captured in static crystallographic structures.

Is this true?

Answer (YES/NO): NO